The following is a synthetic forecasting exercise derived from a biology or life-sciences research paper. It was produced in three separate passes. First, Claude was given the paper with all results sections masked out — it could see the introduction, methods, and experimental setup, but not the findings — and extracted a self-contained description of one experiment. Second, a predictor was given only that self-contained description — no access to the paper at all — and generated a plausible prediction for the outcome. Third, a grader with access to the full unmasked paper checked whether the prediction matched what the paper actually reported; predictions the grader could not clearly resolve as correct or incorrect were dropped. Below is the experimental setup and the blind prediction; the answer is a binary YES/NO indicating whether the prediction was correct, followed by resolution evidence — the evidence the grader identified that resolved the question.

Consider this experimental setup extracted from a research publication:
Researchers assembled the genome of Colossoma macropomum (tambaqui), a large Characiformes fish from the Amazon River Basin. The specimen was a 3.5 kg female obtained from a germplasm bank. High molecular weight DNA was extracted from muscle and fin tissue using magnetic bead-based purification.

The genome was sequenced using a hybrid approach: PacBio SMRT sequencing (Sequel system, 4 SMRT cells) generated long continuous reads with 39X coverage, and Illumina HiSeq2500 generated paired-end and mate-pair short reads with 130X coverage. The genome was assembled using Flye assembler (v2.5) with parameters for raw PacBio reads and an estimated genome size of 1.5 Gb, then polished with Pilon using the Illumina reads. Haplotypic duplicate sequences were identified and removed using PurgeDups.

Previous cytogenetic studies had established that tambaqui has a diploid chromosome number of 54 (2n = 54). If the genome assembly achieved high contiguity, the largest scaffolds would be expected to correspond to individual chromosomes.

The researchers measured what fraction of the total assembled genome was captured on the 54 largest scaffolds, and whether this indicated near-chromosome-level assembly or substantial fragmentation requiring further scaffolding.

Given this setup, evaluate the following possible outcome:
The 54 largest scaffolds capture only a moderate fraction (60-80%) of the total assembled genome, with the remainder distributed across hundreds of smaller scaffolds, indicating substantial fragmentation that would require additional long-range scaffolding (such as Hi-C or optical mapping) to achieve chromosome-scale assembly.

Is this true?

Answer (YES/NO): NO